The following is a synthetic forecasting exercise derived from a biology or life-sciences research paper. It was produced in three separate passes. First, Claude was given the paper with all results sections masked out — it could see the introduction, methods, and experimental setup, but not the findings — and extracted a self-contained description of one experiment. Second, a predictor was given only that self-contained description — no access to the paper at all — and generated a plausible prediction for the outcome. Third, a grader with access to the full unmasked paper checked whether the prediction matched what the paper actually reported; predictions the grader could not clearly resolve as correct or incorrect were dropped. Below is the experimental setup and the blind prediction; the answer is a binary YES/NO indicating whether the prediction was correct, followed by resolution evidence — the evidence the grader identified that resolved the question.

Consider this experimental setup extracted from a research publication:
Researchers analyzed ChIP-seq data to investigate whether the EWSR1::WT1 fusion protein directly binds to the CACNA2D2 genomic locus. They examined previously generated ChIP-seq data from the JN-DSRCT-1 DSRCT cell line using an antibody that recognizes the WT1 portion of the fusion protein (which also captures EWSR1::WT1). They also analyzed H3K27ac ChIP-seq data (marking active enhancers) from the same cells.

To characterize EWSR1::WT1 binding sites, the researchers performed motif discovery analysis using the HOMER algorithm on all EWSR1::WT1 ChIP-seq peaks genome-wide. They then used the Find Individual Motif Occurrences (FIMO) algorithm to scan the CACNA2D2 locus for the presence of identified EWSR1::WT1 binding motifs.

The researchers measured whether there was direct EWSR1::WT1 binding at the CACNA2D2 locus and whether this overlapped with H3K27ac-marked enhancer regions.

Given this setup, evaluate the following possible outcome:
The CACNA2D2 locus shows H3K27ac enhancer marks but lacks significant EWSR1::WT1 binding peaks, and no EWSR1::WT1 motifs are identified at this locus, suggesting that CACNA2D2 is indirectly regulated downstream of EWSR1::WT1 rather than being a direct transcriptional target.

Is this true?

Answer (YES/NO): NO